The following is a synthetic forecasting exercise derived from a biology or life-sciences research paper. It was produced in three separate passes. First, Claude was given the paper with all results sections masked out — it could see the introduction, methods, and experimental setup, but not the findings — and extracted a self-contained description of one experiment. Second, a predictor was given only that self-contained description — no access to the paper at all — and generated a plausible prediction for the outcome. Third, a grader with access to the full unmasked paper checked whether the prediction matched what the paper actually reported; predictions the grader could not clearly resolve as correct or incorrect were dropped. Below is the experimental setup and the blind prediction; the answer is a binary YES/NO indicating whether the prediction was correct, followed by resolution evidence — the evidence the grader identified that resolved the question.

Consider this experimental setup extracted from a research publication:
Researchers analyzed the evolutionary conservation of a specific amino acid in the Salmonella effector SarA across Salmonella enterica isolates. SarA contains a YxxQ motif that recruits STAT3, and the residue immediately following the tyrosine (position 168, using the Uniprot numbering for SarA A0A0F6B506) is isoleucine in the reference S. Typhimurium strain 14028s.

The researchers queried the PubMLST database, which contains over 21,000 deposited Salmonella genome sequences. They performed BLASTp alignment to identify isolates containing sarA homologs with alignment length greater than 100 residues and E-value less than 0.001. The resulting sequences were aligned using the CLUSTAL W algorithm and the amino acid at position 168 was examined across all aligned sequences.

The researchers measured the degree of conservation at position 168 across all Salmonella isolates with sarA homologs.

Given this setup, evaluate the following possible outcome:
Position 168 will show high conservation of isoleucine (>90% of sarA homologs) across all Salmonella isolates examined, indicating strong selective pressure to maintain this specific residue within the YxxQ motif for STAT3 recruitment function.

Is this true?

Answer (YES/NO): YES